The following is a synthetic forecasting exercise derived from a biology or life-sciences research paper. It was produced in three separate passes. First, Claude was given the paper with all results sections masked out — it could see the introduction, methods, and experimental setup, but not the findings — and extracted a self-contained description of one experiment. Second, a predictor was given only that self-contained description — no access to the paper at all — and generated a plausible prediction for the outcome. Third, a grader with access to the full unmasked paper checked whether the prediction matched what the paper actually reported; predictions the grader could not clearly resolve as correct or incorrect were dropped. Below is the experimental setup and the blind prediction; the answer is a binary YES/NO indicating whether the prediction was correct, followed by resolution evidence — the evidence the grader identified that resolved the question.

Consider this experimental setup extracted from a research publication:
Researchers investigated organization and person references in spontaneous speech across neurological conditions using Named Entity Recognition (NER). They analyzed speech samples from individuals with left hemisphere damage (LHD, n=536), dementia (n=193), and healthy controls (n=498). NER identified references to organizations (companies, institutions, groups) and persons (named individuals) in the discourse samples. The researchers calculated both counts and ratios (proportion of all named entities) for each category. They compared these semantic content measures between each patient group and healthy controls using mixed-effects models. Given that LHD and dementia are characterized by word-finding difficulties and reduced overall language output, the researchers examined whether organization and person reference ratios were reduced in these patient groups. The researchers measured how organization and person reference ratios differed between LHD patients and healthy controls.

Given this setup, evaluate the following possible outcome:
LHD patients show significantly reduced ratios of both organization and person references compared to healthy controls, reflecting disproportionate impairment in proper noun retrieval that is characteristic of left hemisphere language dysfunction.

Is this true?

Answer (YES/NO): NO